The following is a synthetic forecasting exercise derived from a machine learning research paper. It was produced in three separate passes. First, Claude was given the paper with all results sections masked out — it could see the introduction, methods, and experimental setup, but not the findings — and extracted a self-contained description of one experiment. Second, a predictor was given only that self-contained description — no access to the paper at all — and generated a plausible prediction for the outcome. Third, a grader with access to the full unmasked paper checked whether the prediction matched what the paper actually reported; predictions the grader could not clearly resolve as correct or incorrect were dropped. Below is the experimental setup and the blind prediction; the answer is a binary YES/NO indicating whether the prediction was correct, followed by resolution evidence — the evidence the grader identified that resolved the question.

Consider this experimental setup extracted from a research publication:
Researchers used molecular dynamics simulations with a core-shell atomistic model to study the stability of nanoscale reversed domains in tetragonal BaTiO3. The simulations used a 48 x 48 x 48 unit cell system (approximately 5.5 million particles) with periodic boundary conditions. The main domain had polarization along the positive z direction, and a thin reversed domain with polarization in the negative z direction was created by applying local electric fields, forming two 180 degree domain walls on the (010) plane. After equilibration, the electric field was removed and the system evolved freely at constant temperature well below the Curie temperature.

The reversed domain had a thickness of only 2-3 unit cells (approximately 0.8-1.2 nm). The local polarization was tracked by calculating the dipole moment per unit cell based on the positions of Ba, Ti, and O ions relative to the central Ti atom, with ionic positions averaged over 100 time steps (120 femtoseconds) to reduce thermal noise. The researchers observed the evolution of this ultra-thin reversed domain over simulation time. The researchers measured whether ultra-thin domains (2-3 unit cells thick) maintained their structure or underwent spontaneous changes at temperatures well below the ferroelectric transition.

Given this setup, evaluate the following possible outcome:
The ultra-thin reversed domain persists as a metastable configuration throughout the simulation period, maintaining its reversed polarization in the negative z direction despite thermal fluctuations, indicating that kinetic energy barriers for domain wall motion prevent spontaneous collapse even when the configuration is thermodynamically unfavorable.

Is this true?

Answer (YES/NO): NO